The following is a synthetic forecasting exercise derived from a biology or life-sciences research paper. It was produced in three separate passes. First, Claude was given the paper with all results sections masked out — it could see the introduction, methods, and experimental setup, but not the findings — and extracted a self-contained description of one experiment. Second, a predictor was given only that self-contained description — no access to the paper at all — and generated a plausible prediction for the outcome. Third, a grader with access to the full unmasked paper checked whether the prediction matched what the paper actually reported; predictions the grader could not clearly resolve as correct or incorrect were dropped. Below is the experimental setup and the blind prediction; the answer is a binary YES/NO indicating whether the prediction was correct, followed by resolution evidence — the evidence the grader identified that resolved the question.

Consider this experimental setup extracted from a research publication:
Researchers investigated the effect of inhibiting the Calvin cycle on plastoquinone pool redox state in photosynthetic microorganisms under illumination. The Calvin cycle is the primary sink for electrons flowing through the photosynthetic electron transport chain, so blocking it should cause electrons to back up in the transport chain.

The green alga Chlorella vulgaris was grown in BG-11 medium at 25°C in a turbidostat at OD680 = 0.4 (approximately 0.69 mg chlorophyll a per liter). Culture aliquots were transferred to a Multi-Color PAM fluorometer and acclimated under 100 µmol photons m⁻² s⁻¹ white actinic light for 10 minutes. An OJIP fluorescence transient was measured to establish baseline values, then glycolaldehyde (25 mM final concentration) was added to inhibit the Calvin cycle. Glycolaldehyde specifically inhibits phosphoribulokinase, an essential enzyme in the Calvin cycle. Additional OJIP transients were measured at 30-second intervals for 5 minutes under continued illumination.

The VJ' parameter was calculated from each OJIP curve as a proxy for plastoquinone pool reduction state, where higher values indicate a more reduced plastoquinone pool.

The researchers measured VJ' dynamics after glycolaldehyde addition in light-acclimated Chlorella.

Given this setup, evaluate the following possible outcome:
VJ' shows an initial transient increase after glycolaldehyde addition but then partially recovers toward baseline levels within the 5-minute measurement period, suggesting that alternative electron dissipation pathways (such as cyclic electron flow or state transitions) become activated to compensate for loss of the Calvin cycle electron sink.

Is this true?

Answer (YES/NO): NO